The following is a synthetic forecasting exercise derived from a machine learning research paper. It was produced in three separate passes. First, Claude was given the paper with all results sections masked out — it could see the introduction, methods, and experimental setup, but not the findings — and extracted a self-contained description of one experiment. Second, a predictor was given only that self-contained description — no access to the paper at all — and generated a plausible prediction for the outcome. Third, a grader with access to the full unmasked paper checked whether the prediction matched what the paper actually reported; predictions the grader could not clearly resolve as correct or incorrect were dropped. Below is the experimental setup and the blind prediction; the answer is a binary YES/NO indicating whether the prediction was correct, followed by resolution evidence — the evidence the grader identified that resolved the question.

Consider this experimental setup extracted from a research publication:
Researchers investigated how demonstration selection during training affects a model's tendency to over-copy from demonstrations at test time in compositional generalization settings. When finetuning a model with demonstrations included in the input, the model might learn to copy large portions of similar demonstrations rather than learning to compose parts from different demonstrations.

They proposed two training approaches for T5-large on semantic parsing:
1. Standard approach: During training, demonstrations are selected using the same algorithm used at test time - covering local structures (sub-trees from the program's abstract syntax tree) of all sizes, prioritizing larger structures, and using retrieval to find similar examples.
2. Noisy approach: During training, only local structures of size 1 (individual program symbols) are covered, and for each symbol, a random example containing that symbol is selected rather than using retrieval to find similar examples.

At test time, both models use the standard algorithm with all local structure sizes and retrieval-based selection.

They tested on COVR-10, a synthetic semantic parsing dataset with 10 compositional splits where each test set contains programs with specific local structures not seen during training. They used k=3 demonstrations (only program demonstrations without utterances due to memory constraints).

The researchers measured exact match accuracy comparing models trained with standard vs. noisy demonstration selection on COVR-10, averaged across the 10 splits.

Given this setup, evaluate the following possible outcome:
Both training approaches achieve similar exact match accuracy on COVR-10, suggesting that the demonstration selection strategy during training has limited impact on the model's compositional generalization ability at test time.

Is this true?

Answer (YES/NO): NO